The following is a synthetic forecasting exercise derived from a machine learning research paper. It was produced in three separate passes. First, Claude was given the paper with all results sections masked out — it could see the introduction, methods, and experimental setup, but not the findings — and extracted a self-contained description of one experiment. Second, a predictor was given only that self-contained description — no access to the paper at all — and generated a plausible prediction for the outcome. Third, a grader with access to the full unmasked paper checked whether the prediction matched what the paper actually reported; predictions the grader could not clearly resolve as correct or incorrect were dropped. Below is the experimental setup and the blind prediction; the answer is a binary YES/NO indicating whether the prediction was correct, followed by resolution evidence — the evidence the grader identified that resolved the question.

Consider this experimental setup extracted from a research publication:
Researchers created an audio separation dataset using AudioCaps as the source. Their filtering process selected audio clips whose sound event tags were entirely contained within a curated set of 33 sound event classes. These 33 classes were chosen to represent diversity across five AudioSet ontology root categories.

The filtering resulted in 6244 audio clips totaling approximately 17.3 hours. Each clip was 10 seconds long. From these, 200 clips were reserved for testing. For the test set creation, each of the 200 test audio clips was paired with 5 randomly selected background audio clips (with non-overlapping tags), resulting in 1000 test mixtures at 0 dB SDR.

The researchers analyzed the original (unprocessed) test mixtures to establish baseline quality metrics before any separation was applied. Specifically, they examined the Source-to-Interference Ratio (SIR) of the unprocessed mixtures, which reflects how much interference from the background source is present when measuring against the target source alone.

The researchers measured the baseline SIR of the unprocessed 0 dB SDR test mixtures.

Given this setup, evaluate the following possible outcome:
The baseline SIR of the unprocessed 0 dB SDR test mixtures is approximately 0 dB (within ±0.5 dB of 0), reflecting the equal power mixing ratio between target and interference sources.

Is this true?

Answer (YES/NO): NO